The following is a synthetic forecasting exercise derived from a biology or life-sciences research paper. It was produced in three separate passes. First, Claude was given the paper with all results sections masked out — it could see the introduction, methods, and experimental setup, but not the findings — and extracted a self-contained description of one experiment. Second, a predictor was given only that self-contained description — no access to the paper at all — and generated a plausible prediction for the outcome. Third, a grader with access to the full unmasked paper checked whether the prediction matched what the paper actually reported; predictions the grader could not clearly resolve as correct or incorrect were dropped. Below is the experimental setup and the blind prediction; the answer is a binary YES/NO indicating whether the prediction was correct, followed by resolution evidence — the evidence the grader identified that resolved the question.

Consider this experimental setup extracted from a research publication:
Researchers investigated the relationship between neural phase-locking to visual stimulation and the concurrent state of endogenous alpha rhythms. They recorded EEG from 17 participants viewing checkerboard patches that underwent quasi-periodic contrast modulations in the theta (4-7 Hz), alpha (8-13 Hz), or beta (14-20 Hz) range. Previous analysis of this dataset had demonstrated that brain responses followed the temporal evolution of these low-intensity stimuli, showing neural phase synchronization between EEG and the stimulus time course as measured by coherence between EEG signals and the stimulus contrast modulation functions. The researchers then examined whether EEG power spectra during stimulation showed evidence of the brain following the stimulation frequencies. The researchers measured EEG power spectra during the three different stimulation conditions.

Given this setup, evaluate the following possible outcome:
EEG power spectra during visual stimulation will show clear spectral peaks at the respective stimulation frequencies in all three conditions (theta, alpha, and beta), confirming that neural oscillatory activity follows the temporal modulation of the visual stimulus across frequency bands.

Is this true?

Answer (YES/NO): NO